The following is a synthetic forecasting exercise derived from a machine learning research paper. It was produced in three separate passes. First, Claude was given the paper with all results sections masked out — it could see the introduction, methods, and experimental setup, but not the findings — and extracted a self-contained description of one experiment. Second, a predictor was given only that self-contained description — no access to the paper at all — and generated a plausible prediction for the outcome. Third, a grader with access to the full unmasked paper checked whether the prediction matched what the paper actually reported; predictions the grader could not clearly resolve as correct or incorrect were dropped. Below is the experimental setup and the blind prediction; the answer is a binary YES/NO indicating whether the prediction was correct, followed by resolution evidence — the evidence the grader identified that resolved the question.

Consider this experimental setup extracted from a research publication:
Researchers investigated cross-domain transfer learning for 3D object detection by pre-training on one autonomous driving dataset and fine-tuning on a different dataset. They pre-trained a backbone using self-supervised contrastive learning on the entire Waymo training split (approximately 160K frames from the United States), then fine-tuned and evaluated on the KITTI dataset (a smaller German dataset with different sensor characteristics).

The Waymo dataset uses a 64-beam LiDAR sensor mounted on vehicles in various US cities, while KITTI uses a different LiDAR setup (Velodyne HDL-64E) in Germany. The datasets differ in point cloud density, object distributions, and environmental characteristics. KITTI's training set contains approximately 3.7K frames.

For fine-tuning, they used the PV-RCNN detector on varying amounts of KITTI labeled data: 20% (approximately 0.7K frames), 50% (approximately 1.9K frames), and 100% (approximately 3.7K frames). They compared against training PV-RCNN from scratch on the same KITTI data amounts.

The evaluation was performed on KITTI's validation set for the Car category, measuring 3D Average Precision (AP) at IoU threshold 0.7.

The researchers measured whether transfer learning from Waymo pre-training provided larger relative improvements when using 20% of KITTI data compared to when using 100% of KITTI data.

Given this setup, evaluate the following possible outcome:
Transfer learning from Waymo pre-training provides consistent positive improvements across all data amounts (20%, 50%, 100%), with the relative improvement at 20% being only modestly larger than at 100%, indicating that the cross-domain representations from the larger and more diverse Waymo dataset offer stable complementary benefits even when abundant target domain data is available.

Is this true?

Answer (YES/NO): NO